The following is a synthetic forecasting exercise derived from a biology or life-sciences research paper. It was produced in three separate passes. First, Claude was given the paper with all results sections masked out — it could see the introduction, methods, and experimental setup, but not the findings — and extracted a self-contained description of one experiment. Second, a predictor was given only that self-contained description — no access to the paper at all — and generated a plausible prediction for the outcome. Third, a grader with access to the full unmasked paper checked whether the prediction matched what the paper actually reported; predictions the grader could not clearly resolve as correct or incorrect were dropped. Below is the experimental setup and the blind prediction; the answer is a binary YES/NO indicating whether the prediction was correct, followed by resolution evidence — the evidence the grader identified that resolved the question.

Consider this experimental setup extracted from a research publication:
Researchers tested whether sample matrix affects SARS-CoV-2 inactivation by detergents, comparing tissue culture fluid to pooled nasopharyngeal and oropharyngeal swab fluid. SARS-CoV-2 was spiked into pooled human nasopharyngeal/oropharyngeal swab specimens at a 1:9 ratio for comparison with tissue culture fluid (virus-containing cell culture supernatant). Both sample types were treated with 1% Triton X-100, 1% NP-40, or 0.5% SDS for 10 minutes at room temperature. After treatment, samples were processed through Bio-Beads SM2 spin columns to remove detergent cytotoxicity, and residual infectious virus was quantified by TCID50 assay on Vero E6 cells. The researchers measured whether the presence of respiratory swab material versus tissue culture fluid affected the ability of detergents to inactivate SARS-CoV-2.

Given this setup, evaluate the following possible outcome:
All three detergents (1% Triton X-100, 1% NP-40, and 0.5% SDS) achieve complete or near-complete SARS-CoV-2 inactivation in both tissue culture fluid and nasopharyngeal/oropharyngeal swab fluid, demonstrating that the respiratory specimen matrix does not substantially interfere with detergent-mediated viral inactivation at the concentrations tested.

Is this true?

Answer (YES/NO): YES